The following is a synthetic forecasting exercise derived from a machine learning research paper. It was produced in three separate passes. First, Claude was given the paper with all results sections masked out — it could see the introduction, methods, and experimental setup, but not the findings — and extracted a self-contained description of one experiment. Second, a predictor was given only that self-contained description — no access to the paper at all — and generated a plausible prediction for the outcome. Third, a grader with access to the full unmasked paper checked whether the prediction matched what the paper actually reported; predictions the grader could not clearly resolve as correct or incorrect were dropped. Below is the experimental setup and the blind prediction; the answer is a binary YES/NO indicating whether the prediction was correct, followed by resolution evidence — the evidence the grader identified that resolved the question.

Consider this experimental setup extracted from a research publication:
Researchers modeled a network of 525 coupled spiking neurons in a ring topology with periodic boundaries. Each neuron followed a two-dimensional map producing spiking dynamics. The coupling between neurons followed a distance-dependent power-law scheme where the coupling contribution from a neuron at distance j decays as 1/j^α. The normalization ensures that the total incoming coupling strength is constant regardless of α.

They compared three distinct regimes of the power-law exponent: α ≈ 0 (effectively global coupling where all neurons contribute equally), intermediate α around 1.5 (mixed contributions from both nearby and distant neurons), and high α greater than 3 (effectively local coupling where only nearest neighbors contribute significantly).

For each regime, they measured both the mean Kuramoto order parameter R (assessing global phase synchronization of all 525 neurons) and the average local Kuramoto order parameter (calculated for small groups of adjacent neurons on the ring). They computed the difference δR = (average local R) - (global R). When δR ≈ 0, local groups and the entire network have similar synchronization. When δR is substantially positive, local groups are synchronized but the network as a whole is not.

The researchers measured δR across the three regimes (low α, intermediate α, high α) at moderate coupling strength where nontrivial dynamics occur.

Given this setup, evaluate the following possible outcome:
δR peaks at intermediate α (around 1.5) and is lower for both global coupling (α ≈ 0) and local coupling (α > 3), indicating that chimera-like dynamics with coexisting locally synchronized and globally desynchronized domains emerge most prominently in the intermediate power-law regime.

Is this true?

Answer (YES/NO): YES